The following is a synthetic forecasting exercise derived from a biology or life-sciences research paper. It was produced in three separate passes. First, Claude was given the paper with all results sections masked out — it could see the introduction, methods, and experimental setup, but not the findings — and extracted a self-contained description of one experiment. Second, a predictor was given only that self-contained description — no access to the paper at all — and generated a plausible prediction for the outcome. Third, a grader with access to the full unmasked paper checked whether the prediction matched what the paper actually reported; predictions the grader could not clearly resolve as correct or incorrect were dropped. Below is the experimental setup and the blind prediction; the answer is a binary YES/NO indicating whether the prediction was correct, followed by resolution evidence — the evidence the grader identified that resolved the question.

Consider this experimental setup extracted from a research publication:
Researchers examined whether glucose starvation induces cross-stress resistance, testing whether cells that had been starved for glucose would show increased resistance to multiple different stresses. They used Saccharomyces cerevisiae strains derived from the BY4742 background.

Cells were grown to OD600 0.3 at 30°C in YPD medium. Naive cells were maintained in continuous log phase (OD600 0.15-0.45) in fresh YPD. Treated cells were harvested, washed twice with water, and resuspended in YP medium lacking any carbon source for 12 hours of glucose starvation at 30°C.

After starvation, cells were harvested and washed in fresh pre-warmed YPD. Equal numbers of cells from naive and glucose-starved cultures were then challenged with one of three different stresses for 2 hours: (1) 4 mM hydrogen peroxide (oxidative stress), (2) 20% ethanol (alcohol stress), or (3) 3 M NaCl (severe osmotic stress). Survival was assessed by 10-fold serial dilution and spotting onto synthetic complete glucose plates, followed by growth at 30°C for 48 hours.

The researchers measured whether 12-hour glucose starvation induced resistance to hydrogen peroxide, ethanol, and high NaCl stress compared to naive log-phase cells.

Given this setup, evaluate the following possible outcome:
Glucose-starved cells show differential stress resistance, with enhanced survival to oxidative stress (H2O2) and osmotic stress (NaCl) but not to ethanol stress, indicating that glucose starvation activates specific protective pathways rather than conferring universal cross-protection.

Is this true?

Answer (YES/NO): NO